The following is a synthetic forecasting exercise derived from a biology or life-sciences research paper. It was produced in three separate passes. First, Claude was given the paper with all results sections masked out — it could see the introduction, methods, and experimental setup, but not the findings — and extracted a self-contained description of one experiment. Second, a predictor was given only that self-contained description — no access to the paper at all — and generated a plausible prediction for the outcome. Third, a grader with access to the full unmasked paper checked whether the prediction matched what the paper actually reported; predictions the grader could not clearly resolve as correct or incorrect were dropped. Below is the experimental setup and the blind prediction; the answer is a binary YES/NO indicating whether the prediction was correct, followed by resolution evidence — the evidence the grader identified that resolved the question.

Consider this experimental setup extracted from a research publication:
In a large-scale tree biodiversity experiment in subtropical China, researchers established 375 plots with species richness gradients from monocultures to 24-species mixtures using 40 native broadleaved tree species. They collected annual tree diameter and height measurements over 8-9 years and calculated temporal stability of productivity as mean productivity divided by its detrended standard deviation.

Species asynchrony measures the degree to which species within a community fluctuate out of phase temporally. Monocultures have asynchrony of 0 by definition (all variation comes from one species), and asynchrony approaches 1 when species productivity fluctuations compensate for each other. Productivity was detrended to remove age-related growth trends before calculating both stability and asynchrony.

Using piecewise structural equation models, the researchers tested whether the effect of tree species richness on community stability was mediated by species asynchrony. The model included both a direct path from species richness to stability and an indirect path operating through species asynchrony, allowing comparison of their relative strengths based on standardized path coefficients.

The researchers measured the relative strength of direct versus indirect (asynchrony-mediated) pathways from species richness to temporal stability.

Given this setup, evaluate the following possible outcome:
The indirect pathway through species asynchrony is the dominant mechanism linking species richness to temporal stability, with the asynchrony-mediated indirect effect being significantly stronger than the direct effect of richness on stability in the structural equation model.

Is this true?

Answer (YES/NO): YES